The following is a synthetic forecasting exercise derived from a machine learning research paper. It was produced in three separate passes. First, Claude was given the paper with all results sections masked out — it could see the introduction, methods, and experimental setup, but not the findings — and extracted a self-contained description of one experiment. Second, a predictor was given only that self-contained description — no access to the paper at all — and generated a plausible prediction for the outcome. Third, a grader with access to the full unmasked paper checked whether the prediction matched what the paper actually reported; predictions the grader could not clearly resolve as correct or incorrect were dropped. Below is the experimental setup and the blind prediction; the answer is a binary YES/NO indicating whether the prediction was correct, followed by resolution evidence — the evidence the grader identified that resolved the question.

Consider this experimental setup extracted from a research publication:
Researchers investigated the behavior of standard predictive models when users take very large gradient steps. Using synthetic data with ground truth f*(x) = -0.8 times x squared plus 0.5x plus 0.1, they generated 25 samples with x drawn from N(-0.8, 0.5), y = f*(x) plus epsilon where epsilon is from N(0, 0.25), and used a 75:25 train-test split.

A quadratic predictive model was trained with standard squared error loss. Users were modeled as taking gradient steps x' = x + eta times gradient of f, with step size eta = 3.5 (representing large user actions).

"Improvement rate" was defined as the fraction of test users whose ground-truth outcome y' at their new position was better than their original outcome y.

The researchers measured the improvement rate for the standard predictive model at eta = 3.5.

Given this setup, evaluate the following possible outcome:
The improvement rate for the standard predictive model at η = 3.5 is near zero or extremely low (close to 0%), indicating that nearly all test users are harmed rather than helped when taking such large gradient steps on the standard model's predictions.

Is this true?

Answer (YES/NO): YES